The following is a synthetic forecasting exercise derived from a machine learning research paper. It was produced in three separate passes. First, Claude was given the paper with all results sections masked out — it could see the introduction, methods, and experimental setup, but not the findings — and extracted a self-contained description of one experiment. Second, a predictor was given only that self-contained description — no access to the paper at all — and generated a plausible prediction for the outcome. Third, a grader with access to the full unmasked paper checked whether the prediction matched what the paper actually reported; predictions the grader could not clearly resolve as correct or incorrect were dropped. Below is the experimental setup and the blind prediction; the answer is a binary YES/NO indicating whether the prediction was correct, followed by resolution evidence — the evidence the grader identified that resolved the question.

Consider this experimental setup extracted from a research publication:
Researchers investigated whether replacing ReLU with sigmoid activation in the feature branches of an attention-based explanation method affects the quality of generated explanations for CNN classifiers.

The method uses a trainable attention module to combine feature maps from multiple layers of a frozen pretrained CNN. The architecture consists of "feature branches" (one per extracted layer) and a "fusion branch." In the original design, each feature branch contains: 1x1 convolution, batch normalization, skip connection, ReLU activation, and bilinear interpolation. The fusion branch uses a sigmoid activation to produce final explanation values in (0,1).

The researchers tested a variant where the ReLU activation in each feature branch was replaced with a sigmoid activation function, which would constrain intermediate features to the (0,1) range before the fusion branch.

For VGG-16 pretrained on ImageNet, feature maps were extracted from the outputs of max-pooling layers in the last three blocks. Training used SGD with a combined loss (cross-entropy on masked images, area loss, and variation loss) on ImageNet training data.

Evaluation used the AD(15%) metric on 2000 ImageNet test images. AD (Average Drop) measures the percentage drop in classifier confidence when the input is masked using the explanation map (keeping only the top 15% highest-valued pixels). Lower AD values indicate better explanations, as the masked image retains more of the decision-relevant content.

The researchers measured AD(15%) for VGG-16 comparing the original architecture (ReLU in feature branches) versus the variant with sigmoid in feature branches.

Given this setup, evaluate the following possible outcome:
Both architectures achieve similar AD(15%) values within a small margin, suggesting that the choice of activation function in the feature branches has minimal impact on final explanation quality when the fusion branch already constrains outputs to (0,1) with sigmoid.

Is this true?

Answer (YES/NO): NO